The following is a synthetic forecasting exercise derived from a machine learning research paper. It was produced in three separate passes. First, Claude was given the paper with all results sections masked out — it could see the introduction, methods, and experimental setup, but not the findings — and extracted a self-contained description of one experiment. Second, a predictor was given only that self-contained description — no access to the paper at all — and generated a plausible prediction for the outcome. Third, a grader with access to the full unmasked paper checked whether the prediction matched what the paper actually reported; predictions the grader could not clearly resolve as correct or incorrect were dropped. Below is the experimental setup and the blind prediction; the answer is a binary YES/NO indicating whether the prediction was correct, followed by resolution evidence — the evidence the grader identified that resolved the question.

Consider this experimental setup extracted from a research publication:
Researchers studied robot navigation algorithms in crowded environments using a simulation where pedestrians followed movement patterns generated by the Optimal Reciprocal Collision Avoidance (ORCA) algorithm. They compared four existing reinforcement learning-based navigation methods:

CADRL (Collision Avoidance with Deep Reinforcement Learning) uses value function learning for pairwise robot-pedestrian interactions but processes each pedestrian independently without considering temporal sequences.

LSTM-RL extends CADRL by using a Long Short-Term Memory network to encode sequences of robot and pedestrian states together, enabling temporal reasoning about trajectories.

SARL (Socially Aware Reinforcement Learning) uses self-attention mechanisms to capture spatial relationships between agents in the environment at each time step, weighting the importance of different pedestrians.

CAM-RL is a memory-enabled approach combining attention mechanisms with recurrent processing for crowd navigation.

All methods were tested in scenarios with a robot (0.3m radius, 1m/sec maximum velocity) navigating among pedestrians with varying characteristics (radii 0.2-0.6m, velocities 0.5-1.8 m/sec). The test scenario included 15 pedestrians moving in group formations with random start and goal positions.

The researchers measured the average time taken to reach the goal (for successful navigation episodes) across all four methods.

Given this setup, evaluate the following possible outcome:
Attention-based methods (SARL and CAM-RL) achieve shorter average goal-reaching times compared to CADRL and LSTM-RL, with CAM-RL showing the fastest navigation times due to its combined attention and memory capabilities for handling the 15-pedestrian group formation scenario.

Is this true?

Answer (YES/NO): NO